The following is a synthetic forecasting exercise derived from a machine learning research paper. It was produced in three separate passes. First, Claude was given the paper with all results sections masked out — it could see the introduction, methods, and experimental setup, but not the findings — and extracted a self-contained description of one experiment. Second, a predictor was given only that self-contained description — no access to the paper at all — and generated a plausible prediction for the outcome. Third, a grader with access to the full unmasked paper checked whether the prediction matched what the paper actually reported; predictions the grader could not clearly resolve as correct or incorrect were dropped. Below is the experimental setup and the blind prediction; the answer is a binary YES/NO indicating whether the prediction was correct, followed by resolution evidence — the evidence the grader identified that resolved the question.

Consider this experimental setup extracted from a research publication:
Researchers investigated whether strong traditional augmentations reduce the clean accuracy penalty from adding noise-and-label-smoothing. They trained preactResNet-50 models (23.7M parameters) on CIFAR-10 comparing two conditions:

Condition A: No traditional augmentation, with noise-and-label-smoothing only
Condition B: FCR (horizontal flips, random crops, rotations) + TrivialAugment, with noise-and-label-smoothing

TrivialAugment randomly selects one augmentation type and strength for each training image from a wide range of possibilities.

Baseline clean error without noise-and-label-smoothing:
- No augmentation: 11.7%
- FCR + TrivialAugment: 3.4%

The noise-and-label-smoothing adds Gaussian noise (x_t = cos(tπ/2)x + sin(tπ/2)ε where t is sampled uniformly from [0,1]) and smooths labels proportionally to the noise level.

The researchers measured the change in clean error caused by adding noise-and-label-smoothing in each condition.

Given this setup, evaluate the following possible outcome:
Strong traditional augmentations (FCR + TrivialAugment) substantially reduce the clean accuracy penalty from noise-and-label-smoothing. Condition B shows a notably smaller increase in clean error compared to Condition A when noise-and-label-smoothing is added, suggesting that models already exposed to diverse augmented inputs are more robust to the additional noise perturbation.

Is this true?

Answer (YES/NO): YES